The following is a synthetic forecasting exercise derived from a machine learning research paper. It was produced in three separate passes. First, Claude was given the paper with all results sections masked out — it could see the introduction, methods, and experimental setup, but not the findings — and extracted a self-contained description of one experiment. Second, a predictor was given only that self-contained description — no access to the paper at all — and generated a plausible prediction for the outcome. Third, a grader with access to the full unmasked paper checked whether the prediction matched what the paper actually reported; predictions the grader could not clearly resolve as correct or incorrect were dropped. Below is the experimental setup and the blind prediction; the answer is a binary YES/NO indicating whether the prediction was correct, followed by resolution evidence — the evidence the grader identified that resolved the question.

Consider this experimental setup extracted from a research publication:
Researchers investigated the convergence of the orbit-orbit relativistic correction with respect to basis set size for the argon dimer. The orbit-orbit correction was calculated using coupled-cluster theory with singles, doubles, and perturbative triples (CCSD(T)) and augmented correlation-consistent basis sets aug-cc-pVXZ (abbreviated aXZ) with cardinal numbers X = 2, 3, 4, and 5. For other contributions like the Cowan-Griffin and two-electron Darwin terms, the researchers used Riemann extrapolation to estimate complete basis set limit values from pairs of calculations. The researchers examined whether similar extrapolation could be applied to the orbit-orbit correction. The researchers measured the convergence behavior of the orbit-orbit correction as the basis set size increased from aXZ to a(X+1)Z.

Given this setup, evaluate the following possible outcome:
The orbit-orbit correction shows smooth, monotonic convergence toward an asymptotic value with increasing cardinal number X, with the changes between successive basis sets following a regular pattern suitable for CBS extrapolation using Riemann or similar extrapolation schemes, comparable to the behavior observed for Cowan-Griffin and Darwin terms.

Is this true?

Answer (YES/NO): NO